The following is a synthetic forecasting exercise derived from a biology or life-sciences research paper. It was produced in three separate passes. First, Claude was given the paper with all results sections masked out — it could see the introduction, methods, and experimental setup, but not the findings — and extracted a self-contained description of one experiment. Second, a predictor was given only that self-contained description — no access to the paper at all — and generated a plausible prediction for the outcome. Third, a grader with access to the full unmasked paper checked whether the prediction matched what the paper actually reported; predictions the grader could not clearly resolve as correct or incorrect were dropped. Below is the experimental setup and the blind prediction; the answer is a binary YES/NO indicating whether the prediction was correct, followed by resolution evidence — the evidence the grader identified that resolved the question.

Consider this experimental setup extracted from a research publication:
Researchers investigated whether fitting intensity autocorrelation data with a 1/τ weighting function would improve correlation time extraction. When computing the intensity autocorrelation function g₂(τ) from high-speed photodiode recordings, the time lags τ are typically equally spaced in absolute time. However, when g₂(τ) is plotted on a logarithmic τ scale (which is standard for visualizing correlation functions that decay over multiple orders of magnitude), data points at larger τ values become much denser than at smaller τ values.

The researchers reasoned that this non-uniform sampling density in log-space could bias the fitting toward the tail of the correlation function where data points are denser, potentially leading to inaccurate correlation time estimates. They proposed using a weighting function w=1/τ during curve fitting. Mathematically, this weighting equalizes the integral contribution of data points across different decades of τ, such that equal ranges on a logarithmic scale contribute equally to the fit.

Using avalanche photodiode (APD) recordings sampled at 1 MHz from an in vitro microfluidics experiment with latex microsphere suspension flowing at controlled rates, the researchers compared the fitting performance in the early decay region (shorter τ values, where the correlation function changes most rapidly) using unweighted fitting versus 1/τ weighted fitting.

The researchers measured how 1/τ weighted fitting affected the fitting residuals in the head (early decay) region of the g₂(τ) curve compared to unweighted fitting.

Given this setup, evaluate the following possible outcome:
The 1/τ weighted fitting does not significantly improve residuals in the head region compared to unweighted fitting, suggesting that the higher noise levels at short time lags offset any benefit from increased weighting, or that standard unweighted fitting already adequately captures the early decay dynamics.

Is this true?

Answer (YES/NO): NO